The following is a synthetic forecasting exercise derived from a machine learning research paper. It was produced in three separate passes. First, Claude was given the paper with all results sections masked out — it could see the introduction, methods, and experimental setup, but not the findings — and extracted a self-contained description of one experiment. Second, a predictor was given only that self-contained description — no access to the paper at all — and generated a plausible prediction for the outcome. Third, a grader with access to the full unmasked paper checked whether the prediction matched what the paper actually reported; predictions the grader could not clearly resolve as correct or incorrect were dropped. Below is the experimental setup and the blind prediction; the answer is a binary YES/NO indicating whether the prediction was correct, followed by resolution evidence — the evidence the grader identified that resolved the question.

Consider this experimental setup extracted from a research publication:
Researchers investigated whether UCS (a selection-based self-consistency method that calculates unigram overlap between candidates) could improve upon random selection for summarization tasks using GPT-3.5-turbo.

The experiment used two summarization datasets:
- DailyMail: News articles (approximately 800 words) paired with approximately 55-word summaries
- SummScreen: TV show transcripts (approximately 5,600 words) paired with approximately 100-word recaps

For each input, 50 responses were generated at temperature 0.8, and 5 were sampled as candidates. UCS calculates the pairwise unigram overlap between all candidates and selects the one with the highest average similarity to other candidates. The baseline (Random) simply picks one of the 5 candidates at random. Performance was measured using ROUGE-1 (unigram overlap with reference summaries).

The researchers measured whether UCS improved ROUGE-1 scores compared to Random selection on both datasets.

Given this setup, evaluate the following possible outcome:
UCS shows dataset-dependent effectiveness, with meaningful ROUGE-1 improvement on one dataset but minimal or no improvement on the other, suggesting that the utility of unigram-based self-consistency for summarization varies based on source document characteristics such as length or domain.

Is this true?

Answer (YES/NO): NO